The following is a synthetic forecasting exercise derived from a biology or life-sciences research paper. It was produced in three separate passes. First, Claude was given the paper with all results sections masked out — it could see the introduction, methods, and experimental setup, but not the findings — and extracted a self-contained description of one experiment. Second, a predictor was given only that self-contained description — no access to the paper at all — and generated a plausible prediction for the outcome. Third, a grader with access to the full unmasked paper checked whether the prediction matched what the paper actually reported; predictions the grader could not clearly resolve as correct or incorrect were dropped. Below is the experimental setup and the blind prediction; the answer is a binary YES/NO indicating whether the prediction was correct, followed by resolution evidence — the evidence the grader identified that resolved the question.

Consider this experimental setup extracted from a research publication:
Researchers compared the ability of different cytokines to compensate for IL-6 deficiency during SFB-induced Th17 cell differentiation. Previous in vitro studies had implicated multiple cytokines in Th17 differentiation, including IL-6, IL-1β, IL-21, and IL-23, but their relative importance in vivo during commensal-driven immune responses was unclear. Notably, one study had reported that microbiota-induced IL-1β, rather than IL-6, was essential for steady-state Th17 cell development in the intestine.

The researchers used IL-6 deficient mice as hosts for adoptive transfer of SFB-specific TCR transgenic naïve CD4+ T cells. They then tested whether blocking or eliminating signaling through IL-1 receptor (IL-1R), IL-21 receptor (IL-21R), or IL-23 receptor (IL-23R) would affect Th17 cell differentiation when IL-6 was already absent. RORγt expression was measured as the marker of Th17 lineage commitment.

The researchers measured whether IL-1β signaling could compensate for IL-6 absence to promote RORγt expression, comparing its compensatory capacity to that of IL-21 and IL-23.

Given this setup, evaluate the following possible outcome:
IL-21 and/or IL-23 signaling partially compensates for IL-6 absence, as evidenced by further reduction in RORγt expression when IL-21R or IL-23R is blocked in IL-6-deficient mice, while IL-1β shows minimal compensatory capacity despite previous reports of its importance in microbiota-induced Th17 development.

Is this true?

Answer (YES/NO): YES